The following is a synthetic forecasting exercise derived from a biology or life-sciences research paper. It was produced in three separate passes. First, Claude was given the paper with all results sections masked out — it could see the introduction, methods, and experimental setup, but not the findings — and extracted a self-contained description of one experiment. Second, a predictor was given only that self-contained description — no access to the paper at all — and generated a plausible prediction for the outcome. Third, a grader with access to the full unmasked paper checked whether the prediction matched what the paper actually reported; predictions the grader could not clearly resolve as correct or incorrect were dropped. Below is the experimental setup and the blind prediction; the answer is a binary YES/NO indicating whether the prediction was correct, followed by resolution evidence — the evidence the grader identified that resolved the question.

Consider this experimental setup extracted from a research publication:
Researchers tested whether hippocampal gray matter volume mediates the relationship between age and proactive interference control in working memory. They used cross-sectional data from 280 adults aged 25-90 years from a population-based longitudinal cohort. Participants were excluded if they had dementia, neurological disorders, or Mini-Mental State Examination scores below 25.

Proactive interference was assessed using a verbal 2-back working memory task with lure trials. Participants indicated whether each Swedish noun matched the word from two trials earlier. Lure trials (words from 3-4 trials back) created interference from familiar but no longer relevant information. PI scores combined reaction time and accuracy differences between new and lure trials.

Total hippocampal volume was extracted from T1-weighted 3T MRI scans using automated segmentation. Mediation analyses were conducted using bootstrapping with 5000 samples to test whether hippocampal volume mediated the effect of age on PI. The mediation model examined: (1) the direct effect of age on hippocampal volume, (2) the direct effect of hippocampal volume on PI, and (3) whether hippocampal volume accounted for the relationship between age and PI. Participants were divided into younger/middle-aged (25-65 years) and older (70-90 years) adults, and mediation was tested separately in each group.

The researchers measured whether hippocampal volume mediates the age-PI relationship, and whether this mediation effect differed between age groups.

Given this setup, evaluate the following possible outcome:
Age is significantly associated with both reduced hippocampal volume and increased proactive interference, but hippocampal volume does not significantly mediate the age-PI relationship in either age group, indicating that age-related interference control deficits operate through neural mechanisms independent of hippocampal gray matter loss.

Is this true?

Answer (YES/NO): NO